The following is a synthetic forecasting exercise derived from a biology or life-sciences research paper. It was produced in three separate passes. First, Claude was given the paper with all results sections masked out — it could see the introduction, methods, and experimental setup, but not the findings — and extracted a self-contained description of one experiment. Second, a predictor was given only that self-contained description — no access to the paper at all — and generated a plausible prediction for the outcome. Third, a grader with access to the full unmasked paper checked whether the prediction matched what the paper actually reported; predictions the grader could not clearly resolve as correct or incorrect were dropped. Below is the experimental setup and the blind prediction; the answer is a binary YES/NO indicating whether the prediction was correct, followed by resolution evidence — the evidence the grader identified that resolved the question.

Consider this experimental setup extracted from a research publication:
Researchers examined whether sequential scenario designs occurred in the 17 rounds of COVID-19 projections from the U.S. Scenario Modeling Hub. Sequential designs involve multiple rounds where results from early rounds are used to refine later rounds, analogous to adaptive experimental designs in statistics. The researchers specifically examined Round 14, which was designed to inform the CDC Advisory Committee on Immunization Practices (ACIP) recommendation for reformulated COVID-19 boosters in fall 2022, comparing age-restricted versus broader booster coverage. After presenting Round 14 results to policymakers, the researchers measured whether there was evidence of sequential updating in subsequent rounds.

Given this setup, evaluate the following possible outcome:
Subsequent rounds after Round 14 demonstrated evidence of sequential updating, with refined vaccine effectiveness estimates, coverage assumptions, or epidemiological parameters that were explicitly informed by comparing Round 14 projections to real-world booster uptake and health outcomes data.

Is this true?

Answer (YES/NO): NO